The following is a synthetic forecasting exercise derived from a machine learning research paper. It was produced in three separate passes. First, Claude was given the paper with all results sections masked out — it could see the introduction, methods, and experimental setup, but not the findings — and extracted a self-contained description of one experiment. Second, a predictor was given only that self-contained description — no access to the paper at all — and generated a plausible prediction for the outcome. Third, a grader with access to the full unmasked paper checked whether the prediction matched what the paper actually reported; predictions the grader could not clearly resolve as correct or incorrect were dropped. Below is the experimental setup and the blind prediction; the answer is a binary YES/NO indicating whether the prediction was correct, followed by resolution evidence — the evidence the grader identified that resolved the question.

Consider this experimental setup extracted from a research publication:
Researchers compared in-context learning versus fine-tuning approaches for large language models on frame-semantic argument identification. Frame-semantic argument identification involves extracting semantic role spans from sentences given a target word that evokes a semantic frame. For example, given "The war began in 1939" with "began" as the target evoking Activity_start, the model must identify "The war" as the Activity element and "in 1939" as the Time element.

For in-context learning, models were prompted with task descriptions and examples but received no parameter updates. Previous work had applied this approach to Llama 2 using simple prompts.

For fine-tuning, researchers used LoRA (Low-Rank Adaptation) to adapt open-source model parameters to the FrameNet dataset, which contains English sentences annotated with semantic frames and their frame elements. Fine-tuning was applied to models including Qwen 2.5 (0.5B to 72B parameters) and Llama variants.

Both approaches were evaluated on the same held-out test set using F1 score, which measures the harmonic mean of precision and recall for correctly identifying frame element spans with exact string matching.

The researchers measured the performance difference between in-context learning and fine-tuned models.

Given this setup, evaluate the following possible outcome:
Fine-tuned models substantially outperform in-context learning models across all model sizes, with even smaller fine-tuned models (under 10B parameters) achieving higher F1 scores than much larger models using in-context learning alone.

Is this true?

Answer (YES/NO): YES